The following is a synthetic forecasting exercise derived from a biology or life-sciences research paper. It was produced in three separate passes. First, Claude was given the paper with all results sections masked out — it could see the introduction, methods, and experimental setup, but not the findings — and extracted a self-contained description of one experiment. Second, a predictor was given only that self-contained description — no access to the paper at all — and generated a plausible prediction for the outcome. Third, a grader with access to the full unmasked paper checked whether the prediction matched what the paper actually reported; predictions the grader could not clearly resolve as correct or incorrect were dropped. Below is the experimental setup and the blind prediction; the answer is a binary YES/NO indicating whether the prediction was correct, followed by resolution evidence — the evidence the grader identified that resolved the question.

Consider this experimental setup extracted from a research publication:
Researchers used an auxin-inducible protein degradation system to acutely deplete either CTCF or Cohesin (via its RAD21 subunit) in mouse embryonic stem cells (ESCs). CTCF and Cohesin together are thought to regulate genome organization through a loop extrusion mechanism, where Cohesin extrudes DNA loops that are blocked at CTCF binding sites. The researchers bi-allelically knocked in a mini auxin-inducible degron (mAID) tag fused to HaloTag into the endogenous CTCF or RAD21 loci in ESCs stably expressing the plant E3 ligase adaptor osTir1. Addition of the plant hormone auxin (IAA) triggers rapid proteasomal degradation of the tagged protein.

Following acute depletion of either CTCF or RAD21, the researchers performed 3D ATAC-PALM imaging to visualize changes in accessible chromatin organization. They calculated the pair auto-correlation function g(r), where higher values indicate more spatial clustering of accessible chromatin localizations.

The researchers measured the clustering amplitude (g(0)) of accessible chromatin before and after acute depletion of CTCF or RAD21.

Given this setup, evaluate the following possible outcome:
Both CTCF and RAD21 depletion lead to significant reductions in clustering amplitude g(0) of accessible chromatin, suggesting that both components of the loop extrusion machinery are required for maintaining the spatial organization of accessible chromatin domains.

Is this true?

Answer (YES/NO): NO